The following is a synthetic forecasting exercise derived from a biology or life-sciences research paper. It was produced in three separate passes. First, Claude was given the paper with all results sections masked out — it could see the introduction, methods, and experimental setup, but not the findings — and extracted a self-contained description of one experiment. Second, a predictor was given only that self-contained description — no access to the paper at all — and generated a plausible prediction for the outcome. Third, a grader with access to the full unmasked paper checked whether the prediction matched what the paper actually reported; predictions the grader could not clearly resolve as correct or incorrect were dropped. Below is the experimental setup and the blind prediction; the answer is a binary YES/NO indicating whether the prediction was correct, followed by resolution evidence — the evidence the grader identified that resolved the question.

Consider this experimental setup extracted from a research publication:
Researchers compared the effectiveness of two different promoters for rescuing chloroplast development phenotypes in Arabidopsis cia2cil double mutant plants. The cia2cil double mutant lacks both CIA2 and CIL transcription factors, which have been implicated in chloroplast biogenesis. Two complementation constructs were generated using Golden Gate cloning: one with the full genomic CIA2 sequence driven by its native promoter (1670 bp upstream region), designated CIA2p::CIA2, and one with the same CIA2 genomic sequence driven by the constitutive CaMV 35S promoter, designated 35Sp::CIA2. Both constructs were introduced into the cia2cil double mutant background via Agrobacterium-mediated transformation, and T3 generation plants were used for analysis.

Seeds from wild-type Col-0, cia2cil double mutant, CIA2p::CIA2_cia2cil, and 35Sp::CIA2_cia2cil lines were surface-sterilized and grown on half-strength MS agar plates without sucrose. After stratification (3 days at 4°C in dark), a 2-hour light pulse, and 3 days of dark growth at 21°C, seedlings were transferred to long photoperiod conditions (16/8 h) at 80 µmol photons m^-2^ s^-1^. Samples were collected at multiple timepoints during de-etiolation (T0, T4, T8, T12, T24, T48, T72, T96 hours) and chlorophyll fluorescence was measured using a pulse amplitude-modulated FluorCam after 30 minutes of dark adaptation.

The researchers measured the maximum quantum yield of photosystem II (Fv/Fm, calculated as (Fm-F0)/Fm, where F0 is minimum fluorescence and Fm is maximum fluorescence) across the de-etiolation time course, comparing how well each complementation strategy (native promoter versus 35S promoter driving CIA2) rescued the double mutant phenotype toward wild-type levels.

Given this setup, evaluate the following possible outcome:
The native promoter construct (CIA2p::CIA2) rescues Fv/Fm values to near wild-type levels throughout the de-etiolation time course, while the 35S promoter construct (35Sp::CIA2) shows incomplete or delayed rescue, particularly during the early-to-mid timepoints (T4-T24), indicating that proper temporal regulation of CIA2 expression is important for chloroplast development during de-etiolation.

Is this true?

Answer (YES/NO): NO